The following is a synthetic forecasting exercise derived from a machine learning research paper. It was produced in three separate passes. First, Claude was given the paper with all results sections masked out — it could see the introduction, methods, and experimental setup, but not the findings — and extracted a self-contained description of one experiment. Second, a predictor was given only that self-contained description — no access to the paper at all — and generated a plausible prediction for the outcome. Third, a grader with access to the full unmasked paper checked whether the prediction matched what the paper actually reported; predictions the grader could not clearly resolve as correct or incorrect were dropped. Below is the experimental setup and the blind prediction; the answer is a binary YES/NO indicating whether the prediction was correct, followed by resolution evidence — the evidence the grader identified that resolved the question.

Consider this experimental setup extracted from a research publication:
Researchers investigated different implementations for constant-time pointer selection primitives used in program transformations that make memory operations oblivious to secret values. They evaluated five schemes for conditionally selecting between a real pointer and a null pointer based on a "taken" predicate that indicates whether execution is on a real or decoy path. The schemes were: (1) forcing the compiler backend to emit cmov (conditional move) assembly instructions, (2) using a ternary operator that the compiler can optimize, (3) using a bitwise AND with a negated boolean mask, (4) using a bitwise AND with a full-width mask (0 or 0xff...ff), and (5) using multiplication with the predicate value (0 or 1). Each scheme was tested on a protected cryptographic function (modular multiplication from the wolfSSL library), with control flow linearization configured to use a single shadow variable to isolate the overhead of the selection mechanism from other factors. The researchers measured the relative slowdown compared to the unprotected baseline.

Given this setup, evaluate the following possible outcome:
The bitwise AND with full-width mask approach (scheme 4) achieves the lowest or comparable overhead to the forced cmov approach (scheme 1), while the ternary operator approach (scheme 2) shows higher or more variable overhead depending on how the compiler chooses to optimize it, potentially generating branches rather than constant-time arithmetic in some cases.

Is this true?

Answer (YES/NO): NO